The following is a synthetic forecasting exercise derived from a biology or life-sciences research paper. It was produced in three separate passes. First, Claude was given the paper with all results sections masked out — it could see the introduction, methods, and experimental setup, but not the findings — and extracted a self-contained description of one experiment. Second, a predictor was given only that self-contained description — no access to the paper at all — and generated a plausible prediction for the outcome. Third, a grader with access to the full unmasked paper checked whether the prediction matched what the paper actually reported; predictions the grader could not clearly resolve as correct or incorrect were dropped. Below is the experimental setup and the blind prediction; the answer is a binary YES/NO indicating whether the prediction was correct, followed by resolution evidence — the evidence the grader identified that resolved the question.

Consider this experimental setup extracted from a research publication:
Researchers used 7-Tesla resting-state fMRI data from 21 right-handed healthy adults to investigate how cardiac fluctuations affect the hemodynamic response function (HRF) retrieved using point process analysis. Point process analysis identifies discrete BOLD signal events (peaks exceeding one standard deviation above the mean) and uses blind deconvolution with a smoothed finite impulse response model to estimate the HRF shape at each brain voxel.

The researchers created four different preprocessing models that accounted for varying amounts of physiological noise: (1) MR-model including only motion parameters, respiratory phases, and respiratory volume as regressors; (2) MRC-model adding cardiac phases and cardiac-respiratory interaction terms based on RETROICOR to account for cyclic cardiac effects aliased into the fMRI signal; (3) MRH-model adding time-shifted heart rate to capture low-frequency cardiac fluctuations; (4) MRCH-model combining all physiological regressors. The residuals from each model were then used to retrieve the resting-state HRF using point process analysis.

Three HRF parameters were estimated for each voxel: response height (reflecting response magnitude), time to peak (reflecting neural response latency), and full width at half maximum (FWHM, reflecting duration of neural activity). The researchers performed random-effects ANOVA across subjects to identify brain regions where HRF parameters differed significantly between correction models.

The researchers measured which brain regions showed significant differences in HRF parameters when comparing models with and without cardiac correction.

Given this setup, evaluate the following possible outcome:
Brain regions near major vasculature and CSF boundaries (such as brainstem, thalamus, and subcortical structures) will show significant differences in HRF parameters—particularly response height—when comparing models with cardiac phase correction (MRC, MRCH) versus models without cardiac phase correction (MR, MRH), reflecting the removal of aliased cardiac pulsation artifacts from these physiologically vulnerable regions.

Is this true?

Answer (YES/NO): YES